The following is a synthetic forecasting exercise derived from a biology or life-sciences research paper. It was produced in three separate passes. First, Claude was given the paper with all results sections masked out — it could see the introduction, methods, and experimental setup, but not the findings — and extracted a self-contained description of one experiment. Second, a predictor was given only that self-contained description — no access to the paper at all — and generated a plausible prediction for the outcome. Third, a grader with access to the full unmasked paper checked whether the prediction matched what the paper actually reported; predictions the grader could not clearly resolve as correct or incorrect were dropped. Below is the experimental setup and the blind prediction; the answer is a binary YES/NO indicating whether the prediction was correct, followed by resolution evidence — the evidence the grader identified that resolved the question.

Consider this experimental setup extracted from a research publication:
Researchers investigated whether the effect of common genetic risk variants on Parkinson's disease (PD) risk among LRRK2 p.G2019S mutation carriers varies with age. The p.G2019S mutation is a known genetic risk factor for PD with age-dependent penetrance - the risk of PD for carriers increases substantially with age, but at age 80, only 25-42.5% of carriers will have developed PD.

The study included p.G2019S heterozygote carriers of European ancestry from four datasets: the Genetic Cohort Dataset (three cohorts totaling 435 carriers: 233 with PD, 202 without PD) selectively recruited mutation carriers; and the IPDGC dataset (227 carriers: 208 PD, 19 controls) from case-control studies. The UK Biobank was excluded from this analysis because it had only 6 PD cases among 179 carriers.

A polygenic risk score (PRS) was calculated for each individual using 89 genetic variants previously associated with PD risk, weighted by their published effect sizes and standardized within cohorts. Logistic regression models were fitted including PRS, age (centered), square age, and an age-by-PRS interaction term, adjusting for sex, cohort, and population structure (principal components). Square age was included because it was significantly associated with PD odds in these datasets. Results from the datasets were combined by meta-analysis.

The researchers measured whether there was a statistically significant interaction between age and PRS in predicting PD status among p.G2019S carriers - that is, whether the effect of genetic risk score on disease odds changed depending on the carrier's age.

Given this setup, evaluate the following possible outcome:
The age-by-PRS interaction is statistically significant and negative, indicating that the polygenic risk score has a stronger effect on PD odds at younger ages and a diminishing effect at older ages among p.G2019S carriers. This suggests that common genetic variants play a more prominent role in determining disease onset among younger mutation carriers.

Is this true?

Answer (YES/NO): YES